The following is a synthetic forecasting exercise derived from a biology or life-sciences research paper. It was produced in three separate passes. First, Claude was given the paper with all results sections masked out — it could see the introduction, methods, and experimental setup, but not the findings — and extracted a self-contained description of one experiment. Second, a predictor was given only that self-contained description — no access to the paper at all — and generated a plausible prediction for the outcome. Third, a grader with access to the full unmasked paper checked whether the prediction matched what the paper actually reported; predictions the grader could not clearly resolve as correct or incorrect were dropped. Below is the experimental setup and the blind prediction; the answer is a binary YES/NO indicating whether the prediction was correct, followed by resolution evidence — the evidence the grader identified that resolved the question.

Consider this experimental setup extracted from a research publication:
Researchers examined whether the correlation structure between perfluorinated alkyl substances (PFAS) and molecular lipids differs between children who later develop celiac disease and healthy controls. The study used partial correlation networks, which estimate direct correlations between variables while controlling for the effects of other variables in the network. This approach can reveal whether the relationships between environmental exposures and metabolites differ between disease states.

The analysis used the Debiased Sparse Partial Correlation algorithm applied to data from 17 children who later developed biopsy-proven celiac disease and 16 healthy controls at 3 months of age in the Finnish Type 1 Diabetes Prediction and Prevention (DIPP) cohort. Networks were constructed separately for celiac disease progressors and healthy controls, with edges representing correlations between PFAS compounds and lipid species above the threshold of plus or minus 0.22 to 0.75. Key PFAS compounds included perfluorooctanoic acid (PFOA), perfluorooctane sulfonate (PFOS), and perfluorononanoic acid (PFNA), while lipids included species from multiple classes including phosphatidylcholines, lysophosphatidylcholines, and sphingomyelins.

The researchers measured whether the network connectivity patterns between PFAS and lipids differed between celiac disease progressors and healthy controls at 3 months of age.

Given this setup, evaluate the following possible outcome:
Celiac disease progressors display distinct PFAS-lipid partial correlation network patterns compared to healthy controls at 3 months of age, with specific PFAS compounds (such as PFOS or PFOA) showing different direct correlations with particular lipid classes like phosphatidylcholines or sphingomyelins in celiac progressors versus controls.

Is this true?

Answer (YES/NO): NO